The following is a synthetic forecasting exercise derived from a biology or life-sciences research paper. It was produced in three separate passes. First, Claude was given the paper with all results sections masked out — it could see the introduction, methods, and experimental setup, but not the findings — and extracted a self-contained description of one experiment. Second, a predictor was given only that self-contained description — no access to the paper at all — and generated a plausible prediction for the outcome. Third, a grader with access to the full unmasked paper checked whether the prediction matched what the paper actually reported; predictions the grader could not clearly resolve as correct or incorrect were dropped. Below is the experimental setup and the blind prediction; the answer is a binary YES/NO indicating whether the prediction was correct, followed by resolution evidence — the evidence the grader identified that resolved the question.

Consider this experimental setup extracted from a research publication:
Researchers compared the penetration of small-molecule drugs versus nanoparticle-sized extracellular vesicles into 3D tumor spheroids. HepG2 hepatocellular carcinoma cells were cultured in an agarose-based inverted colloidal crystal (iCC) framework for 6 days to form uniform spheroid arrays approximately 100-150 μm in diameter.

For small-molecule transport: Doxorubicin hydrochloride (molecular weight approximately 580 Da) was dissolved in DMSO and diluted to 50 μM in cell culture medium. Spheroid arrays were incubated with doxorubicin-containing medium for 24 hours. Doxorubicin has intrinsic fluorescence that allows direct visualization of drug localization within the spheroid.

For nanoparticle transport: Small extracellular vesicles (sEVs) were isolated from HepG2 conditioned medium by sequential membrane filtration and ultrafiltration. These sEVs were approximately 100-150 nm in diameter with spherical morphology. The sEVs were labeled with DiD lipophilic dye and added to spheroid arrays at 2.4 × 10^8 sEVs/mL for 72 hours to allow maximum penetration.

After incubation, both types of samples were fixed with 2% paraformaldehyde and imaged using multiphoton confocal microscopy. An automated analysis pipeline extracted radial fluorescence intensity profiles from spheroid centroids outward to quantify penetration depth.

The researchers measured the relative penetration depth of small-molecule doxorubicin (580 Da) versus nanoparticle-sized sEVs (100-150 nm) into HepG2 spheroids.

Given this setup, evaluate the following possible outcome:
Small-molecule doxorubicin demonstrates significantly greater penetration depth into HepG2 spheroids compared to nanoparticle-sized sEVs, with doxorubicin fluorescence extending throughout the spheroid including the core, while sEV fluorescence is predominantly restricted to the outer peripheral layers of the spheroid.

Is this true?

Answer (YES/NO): YES